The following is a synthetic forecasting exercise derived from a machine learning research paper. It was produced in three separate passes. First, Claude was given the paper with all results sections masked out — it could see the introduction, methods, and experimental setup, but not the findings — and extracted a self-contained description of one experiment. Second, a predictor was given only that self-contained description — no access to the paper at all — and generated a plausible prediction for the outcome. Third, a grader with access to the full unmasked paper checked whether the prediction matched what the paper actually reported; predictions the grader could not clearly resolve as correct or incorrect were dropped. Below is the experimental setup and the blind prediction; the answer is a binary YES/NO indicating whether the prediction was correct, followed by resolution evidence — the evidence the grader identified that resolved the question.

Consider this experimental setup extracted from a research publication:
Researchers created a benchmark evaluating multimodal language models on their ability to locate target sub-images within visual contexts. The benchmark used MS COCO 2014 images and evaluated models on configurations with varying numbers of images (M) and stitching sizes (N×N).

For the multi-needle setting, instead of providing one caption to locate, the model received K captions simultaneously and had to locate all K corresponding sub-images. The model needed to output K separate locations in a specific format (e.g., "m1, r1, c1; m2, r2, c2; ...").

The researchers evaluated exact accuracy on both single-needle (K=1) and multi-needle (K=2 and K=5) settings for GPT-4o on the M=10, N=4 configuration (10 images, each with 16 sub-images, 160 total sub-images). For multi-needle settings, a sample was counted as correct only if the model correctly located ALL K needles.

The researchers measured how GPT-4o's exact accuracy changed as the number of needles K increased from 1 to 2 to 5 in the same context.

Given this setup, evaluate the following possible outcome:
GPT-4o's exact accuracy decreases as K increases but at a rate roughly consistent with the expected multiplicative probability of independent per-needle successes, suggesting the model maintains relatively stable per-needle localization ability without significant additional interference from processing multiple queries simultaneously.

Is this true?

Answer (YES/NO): NO